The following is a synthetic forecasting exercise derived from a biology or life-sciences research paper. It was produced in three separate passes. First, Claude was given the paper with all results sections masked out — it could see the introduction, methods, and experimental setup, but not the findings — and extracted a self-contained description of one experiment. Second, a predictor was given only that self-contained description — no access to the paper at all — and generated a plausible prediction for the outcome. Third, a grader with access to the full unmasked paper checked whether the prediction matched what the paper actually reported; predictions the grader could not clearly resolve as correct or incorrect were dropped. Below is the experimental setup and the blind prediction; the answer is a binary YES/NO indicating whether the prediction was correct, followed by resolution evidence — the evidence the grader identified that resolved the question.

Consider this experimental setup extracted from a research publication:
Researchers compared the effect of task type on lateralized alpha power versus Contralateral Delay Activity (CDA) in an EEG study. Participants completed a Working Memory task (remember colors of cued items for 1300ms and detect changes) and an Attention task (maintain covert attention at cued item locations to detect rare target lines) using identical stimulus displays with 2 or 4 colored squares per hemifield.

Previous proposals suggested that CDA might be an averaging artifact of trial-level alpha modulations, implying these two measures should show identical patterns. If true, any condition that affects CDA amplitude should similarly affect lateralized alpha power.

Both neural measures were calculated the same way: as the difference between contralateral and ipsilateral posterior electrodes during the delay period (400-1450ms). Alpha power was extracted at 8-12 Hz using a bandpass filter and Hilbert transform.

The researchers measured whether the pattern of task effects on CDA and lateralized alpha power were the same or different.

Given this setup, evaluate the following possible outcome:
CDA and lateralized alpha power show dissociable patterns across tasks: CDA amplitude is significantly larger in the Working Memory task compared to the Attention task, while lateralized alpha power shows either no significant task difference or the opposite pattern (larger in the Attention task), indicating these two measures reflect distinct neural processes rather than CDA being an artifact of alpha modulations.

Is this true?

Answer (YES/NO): NO